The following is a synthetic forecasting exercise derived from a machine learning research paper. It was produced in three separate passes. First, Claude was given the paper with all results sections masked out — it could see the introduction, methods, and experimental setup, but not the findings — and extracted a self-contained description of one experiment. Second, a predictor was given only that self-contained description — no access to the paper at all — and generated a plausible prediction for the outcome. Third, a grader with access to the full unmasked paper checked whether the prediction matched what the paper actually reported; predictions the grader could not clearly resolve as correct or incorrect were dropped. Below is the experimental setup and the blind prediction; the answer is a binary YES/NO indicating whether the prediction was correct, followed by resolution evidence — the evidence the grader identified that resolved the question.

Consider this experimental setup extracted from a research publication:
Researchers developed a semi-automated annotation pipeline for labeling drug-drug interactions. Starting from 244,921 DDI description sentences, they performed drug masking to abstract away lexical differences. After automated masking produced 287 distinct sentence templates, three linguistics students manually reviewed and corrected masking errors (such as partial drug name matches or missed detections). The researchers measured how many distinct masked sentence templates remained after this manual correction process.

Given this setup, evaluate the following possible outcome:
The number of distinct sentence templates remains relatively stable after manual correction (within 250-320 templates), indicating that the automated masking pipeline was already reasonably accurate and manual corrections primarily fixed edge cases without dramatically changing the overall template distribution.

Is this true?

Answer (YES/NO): NO